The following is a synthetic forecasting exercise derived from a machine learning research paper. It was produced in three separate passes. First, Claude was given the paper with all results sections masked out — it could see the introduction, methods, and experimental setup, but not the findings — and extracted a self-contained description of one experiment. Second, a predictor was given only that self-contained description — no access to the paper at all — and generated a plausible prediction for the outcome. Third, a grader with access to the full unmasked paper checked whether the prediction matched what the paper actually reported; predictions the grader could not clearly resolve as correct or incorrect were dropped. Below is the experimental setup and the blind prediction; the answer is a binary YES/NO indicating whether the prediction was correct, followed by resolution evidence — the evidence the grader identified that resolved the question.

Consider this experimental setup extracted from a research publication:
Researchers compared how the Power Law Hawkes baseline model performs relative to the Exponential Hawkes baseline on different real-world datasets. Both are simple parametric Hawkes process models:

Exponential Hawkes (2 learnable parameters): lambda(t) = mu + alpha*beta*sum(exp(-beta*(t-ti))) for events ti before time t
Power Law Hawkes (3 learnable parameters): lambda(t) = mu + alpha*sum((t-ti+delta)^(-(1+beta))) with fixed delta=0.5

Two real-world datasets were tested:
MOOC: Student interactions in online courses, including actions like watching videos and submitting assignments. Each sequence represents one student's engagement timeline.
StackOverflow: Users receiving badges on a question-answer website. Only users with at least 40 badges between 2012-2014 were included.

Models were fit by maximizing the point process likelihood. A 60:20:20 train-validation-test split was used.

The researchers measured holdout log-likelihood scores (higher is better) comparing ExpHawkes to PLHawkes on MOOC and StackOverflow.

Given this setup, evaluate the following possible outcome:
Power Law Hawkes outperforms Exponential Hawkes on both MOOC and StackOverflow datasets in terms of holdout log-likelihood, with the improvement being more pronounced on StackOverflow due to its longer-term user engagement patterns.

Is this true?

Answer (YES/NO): NO